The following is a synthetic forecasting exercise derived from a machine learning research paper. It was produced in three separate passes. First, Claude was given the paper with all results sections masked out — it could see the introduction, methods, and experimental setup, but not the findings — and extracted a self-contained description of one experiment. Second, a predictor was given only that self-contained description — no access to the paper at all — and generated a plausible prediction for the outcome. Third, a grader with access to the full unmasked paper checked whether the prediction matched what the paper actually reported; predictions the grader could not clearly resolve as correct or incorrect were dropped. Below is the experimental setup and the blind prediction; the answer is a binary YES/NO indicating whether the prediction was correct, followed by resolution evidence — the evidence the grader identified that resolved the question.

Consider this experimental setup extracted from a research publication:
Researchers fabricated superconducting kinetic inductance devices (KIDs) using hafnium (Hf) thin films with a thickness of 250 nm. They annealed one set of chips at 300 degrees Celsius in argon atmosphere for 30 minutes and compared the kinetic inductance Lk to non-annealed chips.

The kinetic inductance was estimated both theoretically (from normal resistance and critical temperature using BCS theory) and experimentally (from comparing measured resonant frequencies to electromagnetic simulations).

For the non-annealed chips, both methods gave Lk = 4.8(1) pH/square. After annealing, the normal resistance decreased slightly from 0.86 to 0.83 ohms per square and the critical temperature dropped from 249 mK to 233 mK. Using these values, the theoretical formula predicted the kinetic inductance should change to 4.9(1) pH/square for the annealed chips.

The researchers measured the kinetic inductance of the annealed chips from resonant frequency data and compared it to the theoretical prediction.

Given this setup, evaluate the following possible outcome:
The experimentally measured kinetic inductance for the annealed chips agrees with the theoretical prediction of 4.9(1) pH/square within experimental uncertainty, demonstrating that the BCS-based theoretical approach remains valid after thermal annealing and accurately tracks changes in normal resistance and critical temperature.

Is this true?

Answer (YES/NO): NO